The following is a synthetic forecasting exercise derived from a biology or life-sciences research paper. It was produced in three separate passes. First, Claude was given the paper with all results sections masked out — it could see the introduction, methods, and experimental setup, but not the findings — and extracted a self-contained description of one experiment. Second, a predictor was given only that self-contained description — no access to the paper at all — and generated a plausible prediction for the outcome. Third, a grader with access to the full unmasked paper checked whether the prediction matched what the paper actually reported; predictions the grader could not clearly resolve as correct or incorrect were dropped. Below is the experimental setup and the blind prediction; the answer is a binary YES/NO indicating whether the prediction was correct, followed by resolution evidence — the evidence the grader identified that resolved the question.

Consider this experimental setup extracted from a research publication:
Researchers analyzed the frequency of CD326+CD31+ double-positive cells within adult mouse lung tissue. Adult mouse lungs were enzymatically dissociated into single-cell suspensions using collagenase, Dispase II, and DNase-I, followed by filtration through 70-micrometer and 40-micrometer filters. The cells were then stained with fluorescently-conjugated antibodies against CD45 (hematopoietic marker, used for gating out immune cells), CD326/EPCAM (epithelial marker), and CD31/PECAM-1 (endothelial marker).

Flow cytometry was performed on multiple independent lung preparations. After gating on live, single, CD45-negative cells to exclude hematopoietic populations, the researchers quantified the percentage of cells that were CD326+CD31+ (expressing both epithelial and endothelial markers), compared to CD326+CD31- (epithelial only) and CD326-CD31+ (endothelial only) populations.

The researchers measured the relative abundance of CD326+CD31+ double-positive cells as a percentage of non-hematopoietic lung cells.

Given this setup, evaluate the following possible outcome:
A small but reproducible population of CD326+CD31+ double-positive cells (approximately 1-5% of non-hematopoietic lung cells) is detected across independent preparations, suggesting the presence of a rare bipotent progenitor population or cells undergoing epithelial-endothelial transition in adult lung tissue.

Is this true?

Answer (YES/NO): YES